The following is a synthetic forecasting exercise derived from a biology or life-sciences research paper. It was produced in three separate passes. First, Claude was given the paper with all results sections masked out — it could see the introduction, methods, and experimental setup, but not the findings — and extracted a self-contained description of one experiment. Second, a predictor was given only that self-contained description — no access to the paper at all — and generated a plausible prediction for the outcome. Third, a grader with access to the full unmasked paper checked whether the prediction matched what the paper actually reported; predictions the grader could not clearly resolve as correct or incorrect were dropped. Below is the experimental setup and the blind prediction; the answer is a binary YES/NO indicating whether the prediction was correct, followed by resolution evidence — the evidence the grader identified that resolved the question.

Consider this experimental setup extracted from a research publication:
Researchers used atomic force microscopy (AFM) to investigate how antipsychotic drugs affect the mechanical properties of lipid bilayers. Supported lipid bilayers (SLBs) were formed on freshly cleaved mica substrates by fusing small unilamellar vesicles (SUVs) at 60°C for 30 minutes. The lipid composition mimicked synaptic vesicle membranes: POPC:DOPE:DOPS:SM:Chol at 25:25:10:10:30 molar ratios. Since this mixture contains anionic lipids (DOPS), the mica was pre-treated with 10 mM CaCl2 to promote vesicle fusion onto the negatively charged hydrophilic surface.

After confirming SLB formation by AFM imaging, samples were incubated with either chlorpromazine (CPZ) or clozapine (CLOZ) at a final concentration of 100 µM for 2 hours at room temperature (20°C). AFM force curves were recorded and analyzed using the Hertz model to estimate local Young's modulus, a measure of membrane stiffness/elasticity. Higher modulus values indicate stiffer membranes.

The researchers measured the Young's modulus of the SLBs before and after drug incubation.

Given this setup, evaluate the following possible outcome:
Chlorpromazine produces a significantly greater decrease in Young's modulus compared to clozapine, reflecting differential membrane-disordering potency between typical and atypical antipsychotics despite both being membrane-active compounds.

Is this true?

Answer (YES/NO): NO